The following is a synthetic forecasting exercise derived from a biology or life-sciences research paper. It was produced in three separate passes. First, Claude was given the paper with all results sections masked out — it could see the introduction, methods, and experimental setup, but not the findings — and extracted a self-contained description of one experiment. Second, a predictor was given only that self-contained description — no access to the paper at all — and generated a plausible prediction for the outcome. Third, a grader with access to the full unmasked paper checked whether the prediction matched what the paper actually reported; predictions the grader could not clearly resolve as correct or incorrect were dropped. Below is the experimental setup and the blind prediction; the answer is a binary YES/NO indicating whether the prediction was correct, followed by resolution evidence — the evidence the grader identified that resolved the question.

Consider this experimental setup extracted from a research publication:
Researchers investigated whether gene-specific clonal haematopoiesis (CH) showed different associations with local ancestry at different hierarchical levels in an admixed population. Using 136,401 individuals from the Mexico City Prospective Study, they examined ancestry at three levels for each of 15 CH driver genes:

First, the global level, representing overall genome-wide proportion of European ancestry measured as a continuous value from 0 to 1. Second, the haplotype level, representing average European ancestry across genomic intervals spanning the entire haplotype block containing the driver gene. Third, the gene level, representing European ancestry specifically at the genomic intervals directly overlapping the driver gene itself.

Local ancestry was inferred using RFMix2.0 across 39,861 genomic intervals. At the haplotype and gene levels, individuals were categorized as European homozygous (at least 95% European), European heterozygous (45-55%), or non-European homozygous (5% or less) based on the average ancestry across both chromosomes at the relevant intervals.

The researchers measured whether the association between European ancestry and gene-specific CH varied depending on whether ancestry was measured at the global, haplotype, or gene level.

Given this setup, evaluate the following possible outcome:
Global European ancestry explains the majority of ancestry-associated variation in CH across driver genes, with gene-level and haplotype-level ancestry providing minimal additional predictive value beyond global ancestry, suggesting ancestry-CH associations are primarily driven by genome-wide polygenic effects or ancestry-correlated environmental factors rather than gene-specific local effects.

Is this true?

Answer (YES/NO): YES